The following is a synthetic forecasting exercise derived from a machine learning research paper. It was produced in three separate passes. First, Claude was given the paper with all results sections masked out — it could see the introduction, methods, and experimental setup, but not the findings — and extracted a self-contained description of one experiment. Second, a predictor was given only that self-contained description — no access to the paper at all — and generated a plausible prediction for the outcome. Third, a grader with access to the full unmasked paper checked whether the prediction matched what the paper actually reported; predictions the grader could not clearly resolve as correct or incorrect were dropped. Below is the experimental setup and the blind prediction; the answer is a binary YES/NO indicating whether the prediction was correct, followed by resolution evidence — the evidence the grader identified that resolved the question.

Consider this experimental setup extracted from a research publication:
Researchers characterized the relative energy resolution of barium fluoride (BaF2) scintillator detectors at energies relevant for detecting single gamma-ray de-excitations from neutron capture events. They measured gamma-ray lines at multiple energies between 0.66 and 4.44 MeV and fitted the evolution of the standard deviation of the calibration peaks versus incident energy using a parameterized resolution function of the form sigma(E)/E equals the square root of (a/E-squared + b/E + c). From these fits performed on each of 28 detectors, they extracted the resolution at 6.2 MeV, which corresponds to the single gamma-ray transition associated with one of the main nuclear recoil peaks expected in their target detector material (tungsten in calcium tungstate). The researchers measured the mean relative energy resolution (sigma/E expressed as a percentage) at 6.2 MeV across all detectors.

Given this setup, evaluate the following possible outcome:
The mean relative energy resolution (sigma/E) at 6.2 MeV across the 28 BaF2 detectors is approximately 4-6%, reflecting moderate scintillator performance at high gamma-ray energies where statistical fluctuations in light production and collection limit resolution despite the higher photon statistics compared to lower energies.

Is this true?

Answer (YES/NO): NO